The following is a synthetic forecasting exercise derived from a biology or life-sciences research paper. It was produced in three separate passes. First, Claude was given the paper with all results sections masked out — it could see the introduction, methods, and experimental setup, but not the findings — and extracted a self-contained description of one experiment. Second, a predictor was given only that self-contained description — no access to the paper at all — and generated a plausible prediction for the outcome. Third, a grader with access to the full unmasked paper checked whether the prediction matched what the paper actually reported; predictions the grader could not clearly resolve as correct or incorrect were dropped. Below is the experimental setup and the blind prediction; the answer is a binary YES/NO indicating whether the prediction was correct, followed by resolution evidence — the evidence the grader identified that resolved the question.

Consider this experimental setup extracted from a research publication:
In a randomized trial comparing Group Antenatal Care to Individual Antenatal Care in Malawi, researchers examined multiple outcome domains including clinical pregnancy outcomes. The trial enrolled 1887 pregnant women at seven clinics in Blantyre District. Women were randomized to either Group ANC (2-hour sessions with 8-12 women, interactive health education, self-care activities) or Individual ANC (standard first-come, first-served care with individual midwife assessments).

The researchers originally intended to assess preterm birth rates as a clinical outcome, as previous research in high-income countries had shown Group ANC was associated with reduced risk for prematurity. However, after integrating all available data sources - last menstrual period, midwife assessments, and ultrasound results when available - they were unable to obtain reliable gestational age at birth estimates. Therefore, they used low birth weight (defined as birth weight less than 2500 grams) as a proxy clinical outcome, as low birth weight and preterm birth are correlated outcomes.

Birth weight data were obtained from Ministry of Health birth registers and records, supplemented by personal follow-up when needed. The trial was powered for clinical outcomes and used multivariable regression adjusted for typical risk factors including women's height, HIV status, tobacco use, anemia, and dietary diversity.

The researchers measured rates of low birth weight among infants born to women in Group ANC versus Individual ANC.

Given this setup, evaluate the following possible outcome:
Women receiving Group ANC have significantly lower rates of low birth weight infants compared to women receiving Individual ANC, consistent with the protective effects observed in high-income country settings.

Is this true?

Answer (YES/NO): NO